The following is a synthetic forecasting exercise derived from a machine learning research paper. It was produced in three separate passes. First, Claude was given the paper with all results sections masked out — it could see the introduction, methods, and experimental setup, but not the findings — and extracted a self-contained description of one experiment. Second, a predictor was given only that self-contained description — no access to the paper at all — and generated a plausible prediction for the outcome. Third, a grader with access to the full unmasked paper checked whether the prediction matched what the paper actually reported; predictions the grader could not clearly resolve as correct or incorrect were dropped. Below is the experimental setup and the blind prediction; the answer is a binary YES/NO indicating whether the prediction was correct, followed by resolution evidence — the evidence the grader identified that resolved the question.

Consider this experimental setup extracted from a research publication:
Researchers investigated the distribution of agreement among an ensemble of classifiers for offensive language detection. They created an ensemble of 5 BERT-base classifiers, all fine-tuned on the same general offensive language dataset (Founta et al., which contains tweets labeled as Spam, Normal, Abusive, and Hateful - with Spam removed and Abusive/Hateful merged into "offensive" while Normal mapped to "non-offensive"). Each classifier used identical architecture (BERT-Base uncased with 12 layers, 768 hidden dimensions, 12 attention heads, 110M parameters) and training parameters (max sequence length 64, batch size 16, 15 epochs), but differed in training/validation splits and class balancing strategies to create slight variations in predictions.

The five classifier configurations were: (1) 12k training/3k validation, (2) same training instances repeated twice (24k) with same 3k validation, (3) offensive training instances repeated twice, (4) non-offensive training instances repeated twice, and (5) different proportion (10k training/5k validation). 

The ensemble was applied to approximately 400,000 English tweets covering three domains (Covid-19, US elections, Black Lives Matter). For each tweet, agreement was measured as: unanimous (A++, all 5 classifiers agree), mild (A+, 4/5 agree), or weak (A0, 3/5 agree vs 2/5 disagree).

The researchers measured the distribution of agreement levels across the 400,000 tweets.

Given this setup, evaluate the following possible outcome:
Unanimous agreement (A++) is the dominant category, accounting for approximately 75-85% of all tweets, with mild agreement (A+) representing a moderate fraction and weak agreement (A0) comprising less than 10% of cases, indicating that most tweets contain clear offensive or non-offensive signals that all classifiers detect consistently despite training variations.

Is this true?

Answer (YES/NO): NO